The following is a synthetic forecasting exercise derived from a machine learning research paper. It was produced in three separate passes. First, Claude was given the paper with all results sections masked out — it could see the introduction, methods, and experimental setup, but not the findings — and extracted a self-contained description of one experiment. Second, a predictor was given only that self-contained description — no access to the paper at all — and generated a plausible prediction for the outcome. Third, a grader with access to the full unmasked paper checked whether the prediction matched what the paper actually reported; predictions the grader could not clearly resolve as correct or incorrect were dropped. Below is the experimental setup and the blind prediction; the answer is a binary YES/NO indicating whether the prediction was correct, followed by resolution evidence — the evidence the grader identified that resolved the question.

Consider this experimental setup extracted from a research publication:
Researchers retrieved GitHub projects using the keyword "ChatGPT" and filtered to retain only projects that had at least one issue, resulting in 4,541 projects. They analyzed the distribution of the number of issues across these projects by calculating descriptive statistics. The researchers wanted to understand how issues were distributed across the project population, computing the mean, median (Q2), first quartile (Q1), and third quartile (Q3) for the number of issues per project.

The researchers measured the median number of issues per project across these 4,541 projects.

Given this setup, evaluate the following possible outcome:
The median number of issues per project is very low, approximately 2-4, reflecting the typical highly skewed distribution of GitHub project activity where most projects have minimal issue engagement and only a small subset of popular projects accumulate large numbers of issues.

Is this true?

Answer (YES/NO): YES